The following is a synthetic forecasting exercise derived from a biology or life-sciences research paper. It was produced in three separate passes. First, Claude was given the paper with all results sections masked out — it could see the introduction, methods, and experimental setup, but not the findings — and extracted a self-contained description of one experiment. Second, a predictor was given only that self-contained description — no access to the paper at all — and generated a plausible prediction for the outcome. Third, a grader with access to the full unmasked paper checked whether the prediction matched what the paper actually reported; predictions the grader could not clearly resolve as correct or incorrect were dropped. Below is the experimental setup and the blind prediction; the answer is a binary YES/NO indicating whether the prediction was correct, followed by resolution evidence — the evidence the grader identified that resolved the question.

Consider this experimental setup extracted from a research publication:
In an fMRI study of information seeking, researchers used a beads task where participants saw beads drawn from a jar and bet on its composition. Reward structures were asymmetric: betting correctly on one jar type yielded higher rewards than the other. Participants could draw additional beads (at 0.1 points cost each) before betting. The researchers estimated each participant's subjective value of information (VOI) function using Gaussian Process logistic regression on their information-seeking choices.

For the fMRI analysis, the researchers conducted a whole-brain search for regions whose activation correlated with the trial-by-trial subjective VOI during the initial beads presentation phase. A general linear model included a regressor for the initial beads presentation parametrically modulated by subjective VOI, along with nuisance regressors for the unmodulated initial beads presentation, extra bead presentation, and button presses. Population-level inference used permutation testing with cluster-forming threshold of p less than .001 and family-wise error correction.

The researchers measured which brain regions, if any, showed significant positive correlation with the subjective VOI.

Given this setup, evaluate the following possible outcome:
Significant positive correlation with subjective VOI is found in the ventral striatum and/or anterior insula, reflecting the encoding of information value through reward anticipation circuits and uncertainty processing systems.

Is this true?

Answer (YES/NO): NO